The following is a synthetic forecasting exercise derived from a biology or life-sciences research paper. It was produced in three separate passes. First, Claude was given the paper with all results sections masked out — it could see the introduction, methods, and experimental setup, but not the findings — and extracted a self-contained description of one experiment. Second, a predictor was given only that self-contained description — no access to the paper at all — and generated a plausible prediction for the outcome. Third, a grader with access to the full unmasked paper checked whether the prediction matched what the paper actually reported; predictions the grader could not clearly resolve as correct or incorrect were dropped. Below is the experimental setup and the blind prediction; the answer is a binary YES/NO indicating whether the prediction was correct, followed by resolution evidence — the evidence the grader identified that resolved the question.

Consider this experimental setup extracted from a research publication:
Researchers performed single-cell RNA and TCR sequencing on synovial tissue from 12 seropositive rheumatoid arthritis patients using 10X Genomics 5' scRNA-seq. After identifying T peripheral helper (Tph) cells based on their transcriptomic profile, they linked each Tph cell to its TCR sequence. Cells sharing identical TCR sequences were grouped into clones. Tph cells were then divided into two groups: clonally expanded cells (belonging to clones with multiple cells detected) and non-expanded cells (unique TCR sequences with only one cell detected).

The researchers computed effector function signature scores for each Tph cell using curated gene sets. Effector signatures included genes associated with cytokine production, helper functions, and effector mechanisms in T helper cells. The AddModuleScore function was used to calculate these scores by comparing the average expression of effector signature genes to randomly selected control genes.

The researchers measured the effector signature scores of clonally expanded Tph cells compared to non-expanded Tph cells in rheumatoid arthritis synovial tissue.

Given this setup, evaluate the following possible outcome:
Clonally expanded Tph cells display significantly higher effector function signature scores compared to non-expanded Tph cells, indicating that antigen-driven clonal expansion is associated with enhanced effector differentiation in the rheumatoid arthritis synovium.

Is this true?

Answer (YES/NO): YES